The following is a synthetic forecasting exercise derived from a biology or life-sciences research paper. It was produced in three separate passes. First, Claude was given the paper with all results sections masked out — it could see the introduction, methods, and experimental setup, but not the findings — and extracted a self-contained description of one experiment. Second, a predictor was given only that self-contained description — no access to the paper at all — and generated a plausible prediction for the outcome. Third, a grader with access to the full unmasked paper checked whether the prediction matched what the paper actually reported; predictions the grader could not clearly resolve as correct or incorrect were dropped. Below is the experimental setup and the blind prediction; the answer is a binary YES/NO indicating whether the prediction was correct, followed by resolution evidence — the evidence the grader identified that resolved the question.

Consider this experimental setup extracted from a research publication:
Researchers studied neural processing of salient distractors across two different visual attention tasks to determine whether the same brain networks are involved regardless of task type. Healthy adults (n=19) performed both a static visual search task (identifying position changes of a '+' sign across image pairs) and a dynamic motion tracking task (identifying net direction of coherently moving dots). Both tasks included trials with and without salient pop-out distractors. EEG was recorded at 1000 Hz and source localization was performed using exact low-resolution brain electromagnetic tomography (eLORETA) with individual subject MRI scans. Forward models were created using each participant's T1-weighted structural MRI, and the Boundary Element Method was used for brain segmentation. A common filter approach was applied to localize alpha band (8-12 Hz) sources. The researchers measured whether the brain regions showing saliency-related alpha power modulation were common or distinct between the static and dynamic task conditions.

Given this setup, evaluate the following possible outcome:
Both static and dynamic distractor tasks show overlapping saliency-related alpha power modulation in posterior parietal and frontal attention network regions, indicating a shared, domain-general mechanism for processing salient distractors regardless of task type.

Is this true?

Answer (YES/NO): YES